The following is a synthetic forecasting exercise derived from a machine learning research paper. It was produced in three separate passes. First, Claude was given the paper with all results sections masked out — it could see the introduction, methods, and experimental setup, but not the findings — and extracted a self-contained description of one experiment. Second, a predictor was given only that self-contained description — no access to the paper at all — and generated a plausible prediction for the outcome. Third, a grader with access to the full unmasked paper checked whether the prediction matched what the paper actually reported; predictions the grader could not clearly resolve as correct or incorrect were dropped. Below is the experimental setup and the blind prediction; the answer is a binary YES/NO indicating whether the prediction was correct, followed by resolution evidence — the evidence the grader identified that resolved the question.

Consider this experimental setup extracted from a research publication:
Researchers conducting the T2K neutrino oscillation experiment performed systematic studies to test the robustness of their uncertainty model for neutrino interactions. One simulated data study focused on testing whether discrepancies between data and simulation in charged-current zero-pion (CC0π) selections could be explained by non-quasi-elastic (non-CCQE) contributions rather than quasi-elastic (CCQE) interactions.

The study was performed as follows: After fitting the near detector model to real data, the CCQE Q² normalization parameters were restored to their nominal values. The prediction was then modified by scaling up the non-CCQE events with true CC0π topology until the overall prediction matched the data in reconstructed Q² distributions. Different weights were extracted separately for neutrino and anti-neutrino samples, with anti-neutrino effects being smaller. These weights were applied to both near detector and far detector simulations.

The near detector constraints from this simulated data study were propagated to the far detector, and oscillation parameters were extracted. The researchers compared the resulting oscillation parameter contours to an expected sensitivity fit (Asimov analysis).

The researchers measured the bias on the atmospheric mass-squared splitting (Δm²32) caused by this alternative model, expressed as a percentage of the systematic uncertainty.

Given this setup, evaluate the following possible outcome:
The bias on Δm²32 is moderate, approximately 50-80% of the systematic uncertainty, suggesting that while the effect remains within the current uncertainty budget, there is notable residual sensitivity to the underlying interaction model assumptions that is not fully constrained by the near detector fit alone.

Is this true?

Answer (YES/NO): NO